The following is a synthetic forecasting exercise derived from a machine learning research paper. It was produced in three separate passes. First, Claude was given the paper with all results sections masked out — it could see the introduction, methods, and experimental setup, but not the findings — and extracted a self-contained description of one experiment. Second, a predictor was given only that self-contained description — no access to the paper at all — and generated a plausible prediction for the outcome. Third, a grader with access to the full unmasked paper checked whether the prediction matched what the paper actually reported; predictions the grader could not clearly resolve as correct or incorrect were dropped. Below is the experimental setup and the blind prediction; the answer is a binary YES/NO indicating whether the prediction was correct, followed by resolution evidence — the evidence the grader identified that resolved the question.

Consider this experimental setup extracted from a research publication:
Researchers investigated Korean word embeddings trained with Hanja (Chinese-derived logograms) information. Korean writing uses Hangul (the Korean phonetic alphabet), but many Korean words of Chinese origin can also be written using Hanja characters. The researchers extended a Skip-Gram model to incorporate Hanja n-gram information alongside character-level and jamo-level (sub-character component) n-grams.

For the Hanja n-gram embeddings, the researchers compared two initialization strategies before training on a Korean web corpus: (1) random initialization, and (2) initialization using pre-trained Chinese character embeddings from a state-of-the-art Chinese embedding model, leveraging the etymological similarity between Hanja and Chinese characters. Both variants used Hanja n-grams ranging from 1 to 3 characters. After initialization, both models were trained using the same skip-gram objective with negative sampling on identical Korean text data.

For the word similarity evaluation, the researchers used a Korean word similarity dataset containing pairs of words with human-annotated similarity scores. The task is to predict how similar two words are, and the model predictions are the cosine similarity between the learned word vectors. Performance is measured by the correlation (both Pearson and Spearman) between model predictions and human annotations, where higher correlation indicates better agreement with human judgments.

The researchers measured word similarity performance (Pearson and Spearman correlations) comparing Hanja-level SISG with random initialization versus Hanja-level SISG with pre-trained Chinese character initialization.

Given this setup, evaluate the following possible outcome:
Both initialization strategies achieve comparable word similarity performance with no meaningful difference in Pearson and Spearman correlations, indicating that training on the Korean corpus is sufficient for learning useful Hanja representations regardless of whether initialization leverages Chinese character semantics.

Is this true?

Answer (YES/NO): NO